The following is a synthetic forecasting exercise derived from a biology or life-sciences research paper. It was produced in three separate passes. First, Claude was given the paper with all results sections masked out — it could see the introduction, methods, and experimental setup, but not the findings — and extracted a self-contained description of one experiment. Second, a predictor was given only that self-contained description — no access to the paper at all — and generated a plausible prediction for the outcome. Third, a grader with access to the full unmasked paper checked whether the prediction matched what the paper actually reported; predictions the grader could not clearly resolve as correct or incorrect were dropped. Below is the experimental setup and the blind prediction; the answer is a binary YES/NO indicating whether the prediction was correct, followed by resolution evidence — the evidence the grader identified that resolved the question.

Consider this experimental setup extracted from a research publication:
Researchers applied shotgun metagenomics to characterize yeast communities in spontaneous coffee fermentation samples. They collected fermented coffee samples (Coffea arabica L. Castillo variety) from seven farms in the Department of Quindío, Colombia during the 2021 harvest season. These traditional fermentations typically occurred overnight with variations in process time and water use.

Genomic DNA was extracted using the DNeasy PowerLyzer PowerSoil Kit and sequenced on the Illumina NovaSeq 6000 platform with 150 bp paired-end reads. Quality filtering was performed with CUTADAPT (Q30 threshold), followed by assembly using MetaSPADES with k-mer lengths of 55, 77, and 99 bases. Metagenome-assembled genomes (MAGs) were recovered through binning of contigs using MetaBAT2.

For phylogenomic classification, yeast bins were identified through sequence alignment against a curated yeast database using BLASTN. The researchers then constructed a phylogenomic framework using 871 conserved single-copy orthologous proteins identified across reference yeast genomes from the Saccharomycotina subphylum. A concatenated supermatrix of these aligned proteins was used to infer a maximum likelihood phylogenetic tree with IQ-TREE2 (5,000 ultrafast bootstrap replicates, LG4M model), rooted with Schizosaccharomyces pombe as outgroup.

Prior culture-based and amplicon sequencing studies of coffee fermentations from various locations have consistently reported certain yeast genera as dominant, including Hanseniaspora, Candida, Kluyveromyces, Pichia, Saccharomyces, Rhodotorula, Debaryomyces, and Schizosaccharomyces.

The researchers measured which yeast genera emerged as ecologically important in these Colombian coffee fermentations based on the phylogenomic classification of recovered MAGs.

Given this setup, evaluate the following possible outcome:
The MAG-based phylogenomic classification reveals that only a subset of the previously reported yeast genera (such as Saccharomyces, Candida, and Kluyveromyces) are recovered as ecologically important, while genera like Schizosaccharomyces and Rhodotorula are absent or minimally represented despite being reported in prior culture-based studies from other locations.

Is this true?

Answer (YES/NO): YES